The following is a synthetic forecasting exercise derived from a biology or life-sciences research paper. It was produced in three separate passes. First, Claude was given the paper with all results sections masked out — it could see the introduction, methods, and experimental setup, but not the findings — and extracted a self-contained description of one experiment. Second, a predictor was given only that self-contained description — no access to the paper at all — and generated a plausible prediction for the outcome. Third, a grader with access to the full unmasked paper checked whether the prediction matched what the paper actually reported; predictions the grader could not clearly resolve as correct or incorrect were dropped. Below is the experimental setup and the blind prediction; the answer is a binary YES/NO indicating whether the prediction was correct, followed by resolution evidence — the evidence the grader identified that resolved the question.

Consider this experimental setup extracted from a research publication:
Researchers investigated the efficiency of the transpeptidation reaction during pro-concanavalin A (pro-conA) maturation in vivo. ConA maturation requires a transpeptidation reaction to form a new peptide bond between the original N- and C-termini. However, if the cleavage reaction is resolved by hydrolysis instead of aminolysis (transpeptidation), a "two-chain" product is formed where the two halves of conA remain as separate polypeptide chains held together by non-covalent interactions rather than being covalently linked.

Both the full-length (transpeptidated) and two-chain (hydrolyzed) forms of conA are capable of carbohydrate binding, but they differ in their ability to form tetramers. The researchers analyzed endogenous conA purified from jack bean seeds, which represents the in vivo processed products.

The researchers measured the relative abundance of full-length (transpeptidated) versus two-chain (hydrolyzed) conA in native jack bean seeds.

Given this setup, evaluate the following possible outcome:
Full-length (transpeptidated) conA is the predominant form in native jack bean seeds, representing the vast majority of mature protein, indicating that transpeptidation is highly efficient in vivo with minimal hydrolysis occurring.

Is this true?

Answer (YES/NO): NO